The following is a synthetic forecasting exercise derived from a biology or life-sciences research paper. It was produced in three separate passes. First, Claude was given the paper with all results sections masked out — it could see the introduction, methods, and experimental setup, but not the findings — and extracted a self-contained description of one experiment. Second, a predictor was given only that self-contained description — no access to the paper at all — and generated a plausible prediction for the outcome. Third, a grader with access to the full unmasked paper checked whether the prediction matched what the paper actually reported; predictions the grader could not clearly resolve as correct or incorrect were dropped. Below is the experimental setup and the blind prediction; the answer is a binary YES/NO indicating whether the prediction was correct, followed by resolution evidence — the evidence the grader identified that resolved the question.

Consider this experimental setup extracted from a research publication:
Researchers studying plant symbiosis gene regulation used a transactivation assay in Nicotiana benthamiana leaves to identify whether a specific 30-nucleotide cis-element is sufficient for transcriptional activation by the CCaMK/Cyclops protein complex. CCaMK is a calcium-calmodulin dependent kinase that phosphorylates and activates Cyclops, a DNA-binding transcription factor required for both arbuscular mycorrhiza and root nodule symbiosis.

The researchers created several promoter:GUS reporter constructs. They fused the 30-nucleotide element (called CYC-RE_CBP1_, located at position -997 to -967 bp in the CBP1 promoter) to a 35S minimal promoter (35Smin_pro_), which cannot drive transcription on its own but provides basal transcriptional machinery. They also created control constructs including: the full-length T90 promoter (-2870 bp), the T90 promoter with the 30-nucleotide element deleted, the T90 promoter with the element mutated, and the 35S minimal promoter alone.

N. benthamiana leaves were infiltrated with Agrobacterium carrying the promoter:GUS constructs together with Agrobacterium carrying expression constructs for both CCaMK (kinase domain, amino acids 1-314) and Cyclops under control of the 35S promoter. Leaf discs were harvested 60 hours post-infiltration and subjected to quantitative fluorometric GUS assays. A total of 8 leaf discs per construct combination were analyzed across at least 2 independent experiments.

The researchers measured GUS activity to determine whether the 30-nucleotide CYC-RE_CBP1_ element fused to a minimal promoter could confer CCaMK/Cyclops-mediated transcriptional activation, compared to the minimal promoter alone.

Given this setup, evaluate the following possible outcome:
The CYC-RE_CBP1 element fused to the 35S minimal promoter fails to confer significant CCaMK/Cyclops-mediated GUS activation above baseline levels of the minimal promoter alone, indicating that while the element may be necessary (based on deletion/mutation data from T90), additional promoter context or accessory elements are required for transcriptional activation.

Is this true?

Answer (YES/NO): NO